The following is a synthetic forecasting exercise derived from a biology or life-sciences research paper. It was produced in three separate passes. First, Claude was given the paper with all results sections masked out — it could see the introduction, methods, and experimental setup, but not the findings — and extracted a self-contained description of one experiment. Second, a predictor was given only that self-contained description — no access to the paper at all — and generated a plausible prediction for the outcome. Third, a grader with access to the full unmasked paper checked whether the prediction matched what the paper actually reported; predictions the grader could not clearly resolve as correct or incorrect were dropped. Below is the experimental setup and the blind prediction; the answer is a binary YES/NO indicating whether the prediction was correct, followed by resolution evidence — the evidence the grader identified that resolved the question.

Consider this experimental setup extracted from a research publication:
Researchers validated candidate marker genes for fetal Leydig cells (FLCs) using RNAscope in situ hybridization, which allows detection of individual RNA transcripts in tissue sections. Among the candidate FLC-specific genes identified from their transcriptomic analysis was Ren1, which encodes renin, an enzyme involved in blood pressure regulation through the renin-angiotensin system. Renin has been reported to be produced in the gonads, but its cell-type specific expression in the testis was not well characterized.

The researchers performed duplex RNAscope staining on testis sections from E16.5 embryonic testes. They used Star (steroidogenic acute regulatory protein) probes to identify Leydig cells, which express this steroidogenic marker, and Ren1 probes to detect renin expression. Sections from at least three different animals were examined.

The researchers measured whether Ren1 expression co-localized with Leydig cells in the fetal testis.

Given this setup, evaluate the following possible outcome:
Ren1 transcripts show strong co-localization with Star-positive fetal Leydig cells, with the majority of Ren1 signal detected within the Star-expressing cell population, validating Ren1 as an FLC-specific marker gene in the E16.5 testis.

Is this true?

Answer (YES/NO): YES